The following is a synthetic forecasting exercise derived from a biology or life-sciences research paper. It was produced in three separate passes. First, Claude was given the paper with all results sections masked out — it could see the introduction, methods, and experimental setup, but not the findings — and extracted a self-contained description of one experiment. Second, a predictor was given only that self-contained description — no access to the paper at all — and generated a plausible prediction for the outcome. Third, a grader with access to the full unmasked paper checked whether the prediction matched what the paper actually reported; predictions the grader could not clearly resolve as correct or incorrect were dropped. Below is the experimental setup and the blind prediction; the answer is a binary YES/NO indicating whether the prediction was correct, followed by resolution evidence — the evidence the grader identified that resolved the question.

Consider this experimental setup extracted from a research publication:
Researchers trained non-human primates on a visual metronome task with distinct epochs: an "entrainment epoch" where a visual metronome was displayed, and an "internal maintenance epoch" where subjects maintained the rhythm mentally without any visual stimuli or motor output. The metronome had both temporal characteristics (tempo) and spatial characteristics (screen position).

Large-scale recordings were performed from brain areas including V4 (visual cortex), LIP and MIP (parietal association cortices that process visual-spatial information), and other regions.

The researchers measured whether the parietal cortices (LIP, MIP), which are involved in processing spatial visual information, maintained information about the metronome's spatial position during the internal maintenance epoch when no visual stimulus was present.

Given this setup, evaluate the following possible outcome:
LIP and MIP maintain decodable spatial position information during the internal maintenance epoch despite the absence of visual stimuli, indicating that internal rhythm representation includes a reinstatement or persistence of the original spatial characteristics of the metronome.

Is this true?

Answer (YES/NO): YES